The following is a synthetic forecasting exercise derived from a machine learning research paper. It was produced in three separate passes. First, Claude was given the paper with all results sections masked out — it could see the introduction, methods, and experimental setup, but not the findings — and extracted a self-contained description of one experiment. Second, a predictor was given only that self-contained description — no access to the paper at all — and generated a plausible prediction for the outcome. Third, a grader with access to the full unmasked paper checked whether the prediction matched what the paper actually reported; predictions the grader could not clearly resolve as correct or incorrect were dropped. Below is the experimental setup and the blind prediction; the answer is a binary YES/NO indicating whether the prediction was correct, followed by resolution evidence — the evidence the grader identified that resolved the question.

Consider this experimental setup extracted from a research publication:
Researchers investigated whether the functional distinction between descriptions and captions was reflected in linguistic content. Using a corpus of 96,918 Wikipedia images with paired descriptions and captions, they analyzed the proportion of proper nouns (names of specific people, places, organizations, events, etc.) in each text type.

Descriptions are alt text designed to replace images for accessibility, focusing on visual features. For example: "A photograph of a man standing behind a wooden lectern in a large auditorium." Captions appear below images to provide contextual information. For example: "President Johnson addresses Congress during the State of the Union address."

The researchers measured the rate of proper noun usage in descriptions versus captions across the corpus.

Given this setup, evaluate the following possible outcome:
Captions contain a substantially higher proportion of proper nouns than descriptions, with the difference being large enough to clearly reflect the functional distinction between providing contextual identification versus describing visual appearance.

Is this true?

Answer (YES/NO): YES